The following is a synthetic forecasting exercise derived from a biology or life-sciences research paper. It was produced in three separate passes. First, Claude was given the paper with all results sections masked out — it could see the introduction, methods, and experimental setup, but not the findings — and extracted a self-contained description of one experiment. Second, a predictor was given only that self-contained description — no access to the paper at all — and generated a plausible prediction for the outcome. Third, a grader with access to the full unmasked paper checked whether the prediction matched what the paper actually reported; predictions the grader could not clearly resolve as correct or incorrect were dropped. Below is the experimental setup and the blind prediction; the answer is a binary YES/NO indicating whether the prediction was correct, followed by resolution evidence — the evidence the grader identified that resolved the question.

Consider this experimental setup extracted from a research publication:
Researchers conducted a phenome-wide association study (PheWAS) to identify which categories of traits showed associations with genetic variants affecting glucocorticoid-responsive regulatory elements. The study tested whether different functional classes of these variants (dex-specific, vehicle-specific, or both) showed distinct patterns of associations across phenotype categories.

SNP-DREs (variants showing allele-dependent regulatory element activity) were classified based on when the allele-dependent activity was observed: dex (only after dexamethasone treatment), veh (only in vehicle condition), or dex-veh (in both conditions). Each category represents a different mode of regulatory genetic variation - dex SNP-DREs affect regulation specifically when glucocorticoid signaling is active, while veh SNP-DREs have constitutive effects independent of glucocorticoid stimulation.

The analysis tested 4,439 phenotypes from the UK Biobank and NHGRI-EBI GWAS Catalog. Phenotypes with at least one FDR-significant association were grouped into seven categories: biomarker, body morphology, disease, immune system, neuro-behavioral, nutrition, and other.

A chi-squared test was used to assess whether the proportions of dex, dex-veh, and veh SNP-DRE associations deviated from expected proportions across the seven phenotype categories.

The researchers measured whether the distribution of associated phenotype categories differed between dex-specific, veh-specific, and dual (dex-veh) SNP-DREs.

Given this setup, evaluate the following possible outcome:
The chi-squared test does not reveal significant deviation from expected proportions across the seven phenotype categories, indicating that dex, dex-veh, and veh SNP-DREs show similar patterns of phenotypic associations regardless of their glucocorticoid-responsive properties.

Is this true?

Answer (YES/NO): NO